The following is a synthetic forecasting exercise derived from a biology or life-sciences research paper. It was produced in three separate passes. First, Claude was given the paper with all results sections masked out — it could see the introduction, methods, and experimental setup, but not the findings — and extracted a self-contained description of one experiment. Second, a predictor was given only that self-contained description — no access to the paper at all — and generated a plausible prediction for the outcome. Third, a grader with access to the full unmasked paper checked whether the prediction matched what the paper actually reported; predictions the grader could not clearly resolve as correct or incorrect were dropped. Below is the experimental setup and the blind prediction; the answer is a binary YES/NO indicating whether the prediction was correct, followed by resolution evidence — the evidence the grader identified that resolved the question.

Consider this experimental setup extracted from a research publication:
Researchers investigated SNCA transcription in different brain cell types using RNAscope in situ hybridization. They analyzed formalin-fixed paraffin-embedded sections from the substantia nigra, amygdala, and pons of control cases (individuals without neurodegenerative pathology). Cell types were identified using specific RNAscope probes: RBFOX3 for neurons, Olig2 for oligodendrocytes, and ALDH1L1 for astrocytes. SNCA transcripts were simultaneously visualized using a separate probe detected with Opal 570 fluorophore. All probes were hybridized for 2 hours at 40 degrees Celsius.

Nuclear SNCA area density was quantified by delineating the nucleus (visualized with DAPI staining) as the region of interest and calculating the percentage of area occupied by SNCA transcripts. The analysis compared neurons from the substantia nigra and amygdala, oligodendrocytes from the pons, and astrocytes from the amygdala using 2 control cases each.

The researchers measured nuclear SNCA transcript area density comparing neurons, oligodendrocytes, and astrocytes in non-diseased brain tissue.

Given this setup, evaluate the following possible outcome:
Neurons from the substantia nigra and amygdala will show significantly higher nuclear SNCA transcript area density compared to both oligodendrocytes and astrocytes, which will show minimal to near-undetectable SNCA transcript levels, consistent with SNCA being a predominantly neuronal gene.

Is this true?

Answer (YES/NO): NO